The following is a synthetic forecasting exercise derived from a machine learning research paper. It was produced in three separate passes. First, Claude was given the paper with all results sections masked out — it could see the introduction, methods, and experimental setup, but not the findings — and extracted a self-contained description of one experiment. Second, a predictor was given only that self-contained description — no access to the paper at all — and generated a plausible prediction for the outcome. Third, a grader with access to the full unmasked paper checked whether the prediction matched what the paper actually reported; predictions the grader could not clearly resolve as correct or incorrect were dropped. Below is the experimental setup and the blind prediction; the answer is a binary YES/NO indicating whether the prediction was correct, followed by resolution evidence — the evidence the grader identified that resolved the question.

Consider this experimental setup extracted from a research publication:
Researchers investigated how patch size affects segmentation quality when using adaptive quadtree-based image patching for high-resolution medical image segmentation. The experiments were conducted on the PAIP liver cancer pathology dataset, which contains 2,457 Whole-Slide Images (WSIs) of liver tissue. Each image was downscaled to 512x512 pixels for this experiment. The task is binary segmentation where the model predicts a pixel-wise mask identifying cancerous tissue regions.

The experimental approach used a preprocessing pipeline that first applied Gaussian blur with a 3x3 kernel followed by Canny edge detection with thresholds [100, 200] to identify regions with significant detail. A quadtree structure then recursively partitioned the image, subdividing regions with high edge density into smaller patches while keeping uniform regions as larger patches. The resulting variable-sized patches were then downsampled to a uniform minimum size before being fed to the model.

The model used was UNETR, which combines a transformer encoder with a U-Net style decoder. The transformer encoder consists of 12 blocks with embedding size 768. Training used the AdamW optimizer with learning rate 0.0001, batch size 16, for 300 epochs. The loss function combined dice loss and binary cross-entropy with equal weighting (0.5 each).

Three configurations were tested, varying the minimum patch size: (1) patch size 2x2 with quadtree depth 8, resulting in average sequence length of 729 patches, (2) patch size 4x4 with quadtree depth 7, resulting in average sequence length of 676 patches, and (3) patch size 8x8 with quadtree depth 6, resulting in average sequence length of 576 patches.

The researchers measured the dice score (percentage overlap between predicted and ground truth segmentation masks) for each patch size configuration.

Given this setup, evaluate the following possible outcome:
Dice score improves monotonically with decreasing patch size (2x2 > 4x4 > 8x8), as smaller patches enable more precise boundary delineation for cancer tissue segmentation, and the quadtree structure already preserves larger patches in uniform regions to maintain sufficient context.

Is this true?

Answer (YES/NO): YES